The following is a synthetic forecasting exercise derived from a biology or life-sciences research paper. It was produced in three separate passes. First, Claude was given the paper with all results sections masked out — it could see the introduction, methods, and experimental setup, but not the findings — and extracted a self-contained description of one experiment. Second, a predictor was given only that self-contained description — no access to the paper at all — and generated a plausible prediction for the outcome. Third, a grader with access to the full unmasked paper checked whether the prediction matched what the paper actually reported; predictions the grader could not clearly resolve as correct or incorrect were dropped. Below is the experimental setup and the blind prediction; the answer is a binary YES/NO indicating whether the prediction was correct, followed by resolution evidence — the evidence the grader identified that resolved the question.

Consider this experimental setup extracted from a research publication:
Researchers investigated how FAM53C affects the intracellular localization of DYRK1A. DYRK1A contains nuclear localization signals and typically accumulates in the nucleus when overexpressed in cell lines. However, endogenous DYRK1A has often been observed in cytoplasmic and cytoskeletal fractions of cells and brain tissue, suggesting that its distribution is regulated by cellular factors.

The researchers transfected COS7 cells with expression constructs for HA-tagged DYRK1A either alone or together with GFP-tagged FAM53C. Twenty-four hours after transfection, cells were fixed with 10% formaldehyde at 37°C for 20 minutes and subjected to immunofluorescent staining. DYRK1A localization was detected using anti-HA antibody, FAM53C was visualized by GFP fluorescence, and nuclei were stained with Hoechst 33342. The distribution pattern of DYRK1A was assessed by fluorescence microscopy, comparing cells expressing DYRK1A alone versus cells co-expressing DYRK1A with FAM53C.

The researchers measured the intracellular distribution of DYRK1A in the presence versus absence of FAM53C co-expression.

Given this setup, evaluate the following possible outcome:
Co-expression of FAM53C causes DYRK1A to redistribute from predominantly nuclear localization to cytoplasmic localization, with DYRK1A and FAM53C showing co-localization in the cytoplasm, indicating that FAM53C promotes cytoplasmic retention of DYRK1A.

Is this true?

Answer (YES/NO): YES